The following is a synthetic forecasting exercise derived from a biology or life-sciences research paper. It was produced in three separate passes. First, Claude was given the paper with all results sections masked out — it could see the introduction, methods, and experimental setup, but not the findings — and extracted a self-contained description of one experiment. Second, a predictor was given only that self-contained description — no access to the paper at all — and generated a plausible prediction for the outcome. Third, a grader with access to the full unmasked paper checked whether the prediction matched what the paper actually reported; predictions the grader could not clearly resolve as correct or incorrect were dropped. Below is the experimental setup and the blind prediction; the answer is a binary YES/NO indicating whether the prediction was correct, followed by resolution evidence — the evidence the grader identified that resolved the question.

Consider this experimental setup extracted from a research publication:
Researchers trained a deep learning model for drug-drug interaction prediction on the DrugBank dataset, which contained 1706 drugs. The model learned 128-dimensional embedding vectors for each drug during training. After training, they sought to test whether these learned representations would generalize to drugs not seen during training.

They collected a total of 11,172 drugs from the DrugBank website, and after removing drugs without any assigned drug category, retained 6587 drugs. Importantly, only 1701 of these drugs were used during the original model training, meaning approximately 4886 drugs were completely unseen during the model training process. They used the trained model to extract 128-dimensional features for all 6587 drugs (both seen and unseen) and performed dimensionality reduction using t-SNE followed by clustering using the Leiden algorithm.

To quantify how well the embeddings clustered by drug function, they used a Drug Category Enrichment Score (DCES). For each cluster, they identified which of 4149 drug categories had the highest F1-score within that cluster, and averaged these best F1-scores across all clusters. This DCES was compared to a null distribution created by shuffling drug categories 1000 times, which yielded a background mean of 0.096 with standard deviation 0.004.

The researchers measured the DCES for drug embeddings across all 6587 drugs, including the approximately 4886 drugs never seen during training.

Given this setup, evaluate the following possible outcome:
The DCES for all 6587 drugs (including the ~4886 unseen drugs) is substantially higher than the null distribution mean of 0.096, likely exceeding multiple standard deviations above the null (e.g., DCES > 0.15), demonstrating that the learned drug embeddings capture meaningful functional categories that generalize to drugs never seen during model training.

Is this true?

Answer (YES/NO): YES